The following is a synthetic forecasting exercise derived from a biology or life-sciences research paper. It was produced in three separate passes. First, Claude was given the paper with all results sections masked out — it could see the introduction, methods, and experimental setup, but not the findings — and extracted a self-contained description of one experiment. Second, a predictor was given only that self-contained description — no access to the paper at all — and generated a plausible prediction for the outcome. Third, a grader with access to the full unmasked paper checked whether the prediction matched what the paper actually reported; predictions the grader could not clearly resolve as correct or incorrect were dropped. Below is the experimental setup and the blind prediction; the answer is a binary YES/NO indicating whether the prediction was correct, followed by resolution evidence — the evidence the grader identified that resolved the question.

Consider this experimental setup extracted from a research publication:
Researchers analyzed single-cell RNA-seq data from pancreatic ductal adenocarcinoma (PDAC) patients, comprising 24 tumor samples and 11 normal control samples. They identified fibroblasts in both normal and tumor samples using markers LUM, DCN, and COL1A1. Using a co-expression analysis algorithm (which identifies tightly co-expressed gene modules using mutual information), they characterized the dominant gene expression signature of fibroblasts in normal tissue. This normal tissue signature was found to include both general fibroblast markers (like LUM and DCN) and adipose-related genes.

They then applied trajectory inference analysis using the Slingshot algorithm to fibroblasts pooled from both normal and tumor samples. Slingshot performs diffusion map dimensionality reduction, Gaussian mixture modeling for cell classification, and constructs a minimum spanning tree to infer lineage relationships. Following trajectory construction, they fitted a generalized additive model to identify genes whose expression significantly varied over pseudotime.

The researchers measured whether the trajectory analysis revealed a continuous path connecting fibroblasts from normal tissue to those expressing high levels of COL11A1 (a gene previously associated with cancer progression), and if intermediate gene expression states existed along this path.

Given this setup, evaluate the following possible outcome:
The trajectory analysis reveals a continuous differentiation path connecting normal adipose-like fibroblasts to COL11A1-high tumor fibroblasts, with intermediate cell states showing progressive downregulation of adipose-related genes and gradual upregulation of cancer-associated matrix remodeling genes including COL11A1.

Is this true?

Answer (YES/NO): YES